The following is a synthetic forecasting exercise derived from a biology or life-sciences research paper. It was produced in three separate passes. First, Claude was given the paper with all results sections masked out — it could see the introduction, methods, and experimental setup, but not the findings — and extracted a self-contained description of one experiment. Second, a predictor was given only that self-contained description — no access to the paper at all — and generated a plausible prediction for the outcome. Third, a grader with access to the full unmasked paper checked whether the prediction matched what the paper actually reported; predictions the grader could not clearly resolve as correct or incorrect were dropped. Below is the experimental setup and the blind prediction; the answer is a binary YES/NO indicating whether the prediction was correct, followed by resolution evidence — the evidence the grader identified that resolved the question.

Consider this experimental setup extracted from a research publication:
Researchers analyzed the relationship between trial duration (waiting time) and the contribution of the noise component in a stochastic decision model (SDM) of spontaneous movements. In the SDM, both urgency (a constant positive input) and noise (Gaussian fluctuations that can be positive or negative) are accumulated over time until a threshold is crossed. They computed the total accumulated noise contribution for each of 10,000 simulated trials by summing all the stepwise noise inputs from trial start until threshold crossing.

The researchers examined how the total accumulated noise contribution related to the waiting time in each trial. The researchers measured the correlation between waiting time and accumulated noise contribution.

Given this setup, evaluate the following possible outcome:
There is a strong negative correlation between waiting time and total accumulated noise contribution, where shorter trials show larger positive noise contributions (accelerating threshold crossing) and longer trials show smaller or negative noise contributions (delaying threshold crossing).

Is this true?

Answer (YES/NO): YES